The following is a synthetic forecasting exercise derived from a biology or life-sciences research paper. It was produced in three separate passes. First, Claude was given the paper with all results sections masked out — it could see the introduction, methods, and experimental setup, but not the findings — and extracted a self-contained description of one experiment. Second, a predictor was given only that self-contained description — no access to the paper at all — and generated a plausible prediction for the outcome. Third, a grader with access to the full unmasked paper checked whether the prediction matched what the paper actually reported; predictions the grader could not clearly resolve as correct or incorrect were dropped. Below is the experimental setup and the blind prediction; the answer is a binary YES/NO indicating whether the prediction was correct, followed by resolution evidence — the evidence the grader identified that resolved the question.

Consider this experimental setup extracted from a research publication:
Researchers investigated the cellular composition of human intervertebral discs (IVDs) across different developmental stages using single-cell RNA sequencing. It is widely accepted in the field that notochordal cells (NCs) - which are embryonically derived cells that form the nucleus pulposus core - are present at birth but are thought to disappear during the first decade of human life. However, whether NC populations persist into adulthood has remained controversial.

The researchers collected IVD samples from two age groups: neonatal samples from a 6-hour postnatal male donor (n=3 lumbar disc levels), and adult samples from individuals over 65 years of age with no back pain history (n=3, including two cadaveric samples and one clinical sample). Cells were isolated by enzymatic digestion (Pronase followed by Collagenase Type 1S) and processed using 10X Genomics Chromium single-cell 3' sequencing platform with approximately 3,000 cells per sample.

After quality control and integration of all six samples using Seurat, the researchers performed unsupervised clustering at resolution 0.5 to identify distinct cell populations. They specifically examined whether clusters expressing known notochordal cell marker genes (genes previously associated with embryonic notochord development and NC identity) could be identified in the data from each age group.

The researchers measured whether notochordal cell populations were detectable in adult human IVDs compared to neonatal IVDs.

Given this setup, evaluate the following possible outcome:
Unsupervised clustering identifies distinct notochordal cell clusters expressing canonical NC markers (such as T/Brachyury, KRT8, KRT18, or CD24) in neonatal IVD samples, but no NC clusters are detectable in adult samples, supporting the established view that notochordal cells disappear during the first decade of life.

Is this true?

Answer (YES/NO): NO